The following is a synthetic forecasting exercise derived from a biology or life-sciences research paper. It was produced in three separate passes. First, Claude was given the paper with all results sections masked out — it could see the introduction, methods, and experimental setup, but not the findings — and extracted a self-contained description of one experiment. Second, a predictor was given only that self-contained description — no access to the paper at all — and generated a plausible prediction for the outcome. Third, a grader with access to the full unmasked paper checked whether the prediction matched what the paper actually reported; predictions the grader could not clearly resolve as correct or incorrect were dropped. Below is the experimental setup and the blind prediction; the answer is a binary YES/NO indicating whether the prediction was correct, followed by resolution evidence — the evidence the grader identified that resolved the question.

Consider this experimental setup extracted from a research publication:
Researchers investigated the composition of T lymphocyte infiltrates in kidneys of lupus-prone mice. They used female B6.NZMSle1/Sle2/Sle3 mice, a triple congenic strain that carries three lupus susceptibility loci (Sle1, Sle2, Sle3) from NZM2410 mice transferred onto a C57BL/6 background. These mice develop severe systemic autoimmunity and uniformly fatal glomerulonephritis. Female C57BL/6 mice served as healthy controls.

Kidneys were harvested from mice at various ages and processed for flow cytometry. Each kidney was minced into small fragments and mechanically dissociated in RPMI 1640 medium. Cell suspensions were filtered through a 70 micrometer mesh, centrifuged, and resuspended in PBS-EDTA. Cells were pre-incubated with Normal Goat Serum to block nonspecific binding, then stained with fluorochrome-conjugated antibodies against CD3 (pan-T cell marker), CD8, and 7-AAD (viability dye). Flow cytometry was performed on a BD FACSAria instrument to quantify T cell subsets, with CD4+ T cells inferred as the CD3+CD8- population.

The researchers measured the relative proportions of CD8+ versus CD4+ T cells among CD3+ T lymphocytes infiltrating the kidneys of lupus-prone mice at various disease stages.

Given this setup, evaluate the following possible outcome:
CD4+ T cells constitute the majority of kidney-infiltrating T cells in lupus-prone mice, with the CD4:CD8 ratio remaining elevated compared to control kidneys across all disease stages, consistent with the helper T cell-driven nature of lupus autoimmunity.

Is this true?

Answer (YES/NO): NO